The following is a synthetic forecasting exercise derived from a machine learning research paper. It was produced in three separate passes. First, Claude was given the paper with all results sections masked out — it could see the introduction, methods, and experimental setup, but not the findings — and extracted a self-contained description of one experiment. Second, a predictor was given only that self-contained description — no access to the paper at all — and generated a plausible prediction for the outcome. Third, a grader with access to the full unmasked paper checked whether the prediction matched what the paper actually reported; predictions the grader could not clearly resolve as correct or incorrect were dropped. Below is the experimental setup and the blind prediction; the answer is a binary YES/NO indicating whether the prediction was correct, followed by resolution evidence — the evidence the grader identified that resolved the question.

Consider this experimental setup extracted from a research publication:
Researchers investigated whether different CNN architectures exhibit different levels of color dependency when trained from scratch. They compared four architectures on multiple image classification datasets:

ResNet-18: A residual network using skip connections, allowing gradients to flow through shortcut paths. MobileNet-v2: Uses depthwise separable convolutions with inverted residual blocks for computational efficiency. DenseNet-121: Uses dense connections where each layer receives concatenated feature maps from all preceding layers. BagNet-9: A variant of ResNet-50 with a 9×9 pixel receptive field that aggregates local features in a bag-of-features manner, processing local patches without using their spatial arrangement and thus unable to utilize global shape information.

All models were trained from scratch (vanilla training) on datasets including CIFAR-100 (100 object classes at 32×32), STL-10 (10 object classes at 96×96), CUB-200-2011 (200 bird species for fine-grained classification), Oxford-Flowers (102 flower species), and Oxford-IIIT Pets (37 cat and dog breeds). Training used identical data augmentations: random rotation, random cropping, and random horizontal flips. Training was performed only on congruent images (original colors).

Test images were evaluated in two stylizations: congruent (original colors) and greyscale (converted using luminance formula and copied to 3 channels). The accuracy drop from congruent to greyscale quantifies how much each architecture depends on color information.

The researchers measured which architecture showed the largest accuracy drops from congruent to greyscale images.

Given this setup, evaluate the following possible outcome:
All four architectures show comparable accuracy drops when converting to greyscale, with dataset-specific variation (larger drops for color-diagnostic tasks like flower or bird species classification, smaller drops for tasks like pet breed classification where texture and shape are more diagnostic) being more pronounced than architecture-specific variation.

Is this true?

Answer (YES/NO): YES